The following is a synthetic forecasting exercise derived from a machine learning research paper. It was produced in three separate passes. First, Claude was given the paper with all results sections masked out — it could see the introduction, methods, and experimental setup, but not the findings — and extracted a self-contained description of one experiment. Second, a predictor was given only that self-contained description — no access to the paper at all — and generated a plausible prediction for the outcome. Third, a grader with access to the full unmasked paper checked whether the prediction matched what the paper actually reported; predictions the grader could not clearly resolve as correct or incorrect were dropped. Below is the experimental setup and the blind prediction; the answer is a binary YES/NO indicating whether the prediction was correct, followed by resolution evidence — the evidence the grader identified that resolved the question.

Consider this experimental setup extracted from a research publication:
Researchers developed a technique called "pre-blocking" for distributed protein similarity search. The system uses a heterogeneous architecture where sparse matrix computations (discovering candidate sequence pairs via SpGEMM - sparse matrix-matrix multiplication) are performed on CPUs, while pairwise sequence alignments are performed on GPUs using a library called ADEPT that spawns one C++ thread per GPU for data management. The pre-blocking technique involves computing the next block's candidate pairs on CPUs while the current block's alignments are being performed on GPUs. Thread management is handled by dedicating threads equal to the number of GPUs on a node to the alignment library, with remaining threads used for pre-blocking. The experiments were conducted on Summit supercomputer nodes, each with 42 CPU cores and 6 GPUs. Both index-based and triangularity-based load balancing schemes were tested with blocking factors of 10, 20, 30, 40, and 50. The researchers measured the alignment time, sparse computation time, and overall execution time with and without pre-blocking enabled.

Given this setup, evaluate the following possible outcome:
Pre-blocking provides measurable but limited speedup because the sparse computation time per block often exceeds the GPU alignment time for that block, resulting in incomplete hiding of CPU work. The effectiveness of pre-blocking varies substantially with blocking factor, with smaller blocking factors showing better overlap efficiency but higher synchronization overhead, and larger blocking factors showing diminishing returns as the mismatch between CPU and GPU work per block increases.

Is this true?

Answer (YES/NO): NO